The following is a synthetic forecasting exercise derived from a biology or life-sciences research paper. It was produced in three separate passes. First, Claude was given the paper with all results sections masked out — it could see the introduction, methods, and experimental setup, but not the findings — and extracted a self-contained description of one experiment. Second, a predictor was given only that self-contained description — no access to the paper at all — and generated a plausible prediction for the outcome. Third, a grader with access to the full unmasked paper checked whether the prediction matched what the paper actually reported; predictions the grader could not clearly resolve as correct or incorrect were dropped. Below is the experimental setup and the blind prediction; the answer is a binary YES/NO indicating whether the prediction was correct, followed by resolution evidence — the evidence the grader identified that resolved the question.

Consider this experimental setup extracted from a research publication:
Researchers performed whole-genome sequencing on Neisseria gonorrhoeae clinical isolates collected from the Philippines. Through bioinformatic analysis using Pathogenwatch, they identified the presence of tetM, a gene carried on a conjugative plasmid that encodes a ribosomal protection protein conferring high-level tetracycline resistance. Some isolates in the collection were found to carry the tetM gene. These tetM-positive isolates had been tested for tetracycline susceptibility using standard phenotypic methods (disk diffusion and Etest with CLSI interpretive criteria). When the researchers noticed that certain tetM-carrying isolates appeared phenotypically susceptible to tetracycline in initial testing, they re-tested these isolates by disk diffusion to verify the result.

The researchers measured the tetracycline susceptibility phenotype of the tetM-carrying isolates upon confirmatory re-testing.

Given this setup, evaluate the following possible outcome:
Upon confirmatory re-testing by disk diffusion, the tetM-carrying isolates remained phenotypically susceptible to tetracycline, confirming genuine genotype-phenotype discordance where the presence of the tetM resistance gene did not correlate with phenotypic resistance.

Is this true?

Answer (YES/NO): YES